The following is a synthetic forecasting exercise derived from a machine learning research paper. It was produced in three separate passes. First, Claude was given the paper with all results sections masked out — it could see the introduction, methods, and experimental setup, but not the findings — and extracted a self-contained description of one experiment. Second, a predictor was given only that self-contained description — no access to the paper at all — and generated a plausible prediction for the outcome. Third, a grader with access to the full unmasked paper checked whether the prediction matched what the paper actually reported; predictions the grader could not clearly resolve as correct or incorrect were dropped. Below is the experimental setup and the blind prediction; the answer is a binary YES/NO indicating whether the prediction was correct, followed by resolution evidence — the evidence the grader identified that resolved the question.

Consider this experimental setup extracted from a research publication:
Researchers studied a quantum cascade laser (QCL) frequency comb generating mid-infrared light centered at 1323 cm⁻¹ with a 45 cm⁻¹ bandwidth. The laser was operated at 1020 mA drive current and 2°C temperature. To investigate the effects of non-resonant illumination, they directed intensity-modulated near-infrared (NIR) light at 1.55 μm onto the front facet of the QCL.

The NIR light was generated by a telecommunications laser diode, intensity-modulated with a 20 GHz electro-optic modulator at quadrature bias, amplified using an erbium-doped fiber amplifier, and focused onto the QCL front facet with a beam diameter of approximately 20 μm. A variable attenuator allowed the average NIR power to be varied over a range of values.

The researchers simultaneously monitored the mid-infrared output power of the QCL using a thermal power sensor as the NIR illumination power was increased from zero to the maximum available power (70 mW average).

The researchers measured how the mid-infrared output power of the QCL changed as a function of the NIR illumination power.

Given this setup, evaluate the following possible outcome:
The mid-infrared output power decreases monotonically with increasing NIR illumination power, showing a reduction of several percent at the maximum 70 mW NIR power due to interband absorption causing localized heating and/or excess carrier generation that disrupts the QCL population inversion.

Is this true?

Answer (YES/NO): NO